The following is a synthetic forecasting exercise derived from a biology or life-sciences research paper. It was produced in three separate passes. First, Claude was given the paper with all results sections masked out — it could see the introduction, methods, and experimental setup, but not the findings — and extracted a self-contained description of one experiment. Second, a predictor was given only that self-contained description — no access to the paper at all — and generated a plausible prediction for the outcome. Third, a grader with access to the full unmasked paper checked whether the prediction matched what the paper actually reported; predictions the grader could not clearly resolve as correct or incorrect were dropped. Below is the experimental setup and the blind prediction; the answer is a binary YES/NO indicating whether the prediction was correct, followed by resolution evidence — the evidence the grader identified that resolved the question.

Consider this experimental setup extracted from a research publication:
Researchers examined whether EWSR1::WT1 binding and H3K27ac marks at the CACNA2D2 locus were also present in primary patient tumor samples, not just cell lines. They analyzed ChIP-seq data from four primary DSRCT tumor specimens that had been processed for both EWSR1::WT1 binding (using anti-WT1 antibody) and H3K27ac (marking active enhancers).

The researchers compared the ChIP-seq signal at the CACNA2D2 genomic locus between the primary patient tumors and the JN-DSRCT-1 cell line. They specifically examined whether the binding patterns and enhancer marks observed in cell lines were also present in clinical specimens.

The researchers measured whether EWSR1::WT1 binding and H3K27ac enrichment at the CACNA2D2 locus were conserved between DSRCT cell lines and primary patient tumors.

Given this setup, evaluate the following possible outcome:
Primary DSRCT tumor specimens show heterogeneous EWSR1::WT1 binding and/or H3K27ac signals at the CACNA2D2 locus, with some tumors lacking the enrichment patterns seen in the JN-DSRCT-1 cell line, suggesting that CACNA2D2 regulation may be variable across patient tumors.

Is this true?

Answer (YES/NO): NO